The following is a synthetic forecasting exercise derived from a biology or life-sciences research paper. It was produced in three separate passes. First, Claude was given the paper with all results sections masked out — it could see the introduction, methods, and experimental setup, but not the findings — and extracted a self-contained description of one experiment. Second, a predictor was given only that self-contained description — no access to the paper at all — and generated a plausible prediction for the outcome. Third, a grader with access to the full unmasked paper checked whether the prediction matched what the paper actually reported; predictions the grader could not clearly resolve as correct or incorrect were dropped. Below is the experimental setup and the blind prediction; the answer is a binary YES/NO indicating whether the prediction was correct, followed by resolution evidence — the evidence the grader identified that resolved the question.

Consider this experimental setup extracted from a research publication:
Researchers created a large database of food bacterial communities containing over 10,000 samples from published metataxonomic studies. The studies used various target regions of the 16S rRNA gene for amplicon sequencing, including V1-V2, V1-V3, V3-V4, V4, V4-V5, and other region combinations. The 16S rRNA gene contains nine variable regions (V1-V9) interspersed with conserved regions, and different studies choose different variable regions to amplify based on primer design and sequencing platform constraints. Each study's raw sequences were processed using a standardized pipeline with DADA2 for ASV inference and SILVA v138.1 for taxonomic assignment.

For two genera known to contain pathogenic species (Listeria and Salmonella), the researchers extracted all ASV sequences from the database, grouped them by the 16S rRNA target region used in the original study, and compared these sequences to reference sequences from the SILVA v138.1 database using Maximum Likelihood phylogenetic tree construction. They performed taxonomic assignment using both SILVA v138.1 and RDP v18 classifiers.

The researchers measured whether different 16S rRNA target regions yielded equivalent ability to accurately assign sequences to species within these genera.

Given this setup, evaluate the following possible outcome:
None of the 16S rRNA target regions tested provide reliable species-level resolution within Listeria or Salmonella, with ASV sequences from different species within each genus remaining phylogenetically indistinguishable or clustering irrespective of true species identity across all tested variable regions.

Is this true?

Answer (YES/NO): NO